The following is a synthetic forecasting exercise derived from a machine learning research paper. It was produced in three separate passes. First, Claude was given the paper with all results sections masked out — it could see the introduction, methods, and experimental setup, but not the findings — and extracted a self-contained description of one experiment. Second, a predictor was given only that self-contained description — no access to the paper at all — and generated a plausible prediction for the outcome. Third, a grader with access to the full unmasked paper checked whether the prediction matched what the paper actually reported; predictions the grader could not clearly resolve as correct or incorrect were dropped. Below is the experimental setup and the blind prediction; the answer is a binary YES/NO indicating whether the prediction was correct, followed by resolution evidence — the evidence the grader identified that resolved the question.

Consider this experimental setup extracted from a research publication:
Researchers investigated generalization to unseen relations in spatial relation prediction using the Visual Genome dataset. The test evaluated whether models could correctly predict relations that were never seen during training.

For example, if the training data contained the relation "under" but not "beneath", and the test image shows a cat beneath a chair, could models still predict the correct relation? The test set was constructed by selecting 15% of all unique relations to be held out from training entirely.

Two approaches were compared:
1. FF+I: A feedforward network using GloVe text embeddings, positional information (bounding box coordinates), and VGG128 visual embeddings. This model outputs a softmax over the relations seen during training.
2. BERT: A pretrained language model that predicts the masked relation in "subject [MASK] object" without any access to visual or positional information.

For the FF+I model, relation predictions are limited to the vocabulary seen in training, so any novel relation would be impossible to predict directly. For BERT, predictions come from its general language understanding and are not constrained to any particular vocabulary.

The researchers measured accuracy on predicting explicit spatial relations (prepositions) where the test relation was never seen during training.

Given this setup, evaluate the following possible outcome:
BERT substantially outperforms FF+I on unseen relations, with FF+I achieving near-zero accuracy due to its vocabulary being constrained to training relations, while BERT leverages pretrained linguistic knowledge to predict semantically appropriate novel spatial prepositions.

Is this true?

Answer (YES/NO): YES